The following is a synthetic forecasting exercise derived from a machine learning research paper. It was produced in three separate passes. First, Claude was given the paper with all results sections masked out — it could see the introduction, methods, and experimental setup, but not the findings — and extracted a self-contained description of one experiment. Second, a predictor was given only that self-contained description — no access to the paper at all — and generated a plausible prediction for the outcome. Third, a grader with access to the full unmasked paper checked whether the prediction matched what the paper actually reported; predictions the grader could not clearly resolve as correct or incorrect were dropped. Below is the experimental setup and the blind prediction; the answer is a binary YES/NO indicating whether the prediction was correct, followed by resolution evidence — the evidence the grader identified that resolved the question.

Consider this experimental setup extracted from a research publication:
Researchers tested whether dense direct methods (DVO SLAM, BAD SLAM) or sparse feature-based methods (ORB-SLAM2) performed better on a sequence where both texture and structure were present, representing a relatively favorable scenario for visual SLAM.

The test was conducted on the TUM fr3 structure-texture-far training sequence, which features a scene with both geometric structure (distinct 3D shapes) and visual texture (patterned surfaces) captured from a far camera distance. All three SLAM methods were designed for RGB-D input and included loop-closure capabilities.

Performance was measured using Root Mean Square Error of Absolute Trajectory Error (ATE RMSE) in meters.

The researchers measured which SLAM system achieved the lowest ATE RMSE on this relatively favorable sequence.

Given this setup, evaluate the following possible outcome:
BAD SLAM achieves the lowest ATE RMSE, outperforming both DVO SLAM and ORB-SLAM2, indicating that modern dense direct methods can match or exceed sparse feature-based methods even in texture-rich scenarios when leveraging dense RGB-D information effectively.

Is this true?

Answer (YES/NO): NO